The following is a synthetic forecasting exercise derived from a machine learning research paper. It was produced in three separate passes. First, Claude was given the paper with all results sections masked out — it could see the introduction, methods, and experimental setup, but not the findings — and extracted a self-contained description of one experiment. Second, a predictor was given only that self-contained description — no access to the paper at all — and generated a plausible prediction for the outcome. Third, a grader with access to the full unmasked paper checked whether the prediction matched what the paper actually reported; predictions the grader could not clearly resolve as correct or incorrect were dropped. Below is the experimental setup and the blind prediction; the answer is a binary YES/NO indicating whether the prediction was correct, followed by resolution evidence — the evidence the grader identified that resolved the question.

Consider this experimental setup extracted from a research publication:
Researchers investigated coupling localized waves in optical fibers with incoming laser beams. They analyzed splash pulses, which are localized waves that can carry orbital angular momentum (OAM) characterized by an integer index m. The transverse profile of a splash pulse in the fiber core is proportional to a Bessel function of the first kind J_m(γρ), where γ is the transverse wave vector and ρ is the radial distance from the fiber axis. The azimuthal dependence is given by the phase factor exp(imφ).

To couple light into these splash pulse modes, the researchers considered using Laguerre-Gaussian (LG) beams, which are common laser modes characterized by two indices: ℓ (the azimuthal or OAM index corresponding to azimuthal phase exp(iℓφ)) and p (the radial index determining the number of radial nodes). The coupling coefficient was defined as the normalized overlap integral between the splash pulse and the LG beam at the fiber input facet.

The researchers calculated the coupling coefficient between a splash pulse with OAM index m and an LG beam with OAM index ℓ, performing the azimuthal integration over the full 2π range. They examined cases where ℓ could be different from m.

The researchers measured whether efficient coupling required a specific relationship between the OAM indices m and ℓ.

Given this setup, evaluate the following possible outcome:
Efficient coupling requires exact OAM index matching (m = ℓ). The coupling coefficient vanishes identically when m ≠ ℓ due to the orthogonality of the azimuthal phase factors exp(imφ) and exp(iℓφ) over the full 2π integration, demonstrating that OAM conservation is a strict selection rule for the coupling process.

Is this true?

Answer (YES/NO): YES